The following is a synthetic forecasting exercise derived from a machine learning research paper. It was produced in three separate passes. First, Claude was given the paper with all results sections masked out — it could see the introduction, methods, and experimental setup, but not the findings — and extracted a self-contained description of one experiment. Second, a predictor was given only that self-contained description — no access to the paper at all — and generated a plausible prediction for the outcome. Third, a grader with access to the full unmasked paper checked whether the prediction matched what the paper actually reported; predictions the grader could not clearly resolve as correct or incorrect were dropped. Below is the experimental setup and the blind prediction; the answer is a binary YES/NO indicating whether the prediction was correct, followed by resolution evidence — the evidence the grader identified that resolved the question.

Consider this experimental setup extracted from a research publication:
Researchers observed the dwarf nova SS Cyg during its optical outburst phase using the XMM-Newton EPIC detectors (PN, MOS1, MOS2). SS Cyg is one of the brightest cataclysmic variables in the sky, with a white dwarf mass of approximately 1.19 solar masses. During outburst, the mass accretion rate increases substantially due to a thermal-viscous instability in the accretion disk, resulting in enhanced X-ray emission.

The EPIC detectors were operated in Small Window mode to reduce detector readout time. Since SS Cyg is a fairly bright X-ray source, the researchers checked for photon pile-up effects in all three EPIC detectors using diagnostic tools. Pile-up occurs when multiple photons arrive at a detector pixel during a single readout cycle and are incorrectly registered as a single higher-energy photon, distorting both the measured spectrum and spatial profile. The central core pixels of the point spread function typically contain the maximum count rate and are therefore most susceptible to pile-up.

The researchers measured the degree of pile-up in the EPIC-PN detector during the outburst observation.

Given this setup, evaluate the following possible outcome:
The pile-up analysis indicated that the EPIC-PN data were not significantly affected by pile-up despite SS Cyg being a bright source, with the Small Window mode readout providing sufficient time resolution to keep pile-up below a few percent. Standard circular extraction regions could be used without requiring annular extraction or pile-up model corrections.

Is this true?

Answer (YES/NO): NO